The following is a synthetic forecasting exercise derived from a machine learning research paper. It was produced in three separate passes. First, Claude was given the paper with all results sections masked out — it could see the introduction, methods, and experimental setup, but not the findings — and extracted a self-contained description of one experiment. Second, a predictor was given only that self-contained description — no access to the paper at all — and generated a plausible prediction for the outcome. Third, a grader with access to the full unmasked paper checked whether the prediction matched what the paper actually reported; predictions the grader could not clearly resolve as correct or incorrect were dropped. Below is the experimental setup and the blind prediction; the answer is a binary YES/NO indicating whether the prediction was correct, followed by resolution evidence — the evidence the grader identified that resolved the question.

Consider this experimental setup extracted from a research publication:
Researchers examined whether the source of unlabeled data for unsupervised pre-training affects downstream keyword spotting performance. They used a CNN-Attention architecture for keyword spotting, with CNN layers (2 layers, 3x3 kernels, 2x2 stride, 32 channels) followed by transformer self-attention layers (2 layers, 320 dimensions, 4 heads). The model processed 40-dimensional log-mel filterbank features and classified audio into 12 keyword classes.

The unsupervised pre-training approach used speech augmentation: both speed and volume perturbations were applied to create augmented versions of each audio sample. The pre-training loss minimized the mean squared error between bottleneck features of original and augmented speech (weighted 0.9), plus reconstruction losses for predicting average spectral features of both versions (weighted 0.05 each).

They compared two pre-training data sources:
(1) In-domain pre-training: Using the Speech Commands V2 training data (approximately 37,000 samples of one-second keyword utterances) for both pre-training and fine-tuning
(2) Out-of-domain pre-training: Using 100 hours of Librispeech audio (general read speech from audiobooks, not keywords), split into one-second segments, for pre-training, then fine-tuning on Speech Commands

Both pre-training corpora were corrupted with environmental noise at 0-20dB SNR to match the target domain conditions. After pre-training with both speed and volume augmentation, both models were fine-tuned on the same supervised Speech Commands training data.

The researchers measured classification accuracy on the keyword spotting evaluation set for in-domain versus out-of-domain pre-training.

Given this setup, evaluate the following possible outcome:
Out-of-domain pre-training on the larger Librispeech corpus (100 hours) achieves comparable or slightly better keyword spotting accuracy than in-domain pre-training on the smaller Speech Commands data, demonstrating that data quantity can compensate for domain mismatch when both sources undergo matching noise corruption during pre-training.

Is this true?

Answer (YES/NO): YES